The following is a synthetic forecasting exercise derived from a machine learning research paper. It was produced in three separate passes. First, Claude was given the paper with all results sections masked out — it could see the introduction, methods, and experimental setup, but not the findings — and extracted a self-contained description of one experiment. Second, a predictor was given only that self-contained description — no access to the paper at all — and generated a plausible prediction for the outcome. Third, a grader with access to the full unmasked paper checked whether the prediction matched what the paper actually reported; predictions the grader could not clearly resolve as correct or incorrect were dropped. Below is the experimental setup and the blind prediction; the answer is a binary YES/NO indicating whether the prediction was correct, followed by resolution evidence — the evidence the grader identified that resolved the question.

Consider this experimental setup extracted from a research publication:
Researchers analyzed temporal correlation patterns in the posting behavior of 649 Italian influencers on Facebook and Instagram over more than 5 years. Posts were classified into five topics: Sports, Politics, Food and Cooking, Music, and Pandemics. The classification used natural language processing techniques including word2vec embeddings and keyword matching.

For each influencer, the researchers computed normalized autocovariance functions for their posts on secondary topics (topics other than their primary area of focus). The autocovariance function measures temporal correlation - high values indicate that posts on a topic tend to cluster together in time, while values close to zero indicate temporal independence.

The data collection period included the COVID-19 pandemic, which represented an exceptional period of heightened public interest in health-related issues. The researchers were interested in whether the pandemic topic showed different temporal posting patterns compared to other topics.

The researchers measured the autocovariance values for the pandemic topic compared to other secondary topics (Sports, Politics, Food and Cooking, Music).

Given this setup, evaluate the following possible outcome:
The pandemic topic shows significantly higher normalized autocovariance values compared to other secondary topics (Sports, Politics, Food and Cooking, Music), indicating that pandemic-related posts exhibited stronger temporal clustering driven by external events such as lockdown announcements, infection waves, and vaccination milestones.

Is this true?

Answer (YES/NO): YES